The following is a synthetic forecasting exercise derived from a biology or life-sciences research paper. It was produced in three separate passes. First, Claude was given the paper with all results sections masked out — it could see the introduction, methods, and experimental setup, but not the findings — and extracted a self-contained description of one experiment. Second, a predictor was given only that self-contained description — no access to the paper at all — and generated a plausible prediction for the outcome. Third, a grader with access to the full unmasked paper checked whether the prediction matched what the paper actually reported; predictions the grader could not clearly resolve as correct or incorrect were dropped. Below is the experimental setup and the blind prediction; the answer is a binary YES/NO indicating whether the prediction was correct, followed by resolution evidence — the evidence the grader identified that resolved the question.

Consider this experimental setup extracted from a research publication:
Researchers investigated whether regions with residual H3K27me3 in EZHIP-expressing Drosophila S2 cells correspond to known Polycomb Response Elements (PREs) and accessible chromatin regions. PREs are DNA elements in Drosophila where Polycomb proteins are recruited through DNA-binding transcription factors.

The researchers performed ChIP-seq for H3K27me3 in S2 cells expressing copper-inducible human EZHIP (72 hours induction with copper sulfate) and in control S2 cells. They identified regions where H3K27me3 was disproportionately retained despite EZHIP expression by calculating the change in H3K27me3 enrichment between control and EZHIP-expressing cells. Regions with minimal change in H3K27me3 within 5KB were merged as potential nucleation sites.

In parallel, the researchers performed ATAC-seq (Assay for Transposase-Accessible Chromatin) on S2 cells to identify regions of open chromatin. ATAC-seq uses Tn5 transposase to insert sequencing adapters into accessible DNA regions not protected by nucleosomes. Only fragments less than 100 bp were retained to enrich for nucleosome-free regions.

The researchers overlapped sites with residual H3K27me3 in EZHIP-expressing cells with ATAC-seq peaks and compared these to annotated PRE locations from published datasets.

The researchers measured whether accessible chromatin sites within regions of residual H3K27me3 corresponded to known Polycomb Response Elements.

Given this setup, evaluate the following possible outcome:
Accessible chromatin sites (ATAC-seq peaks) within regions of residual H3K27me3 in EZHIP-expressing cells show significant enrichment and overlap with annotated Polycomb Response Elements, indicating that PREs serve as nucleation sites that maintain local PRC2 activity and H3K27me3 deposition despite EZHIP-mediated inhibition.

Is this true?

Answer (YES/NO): YES